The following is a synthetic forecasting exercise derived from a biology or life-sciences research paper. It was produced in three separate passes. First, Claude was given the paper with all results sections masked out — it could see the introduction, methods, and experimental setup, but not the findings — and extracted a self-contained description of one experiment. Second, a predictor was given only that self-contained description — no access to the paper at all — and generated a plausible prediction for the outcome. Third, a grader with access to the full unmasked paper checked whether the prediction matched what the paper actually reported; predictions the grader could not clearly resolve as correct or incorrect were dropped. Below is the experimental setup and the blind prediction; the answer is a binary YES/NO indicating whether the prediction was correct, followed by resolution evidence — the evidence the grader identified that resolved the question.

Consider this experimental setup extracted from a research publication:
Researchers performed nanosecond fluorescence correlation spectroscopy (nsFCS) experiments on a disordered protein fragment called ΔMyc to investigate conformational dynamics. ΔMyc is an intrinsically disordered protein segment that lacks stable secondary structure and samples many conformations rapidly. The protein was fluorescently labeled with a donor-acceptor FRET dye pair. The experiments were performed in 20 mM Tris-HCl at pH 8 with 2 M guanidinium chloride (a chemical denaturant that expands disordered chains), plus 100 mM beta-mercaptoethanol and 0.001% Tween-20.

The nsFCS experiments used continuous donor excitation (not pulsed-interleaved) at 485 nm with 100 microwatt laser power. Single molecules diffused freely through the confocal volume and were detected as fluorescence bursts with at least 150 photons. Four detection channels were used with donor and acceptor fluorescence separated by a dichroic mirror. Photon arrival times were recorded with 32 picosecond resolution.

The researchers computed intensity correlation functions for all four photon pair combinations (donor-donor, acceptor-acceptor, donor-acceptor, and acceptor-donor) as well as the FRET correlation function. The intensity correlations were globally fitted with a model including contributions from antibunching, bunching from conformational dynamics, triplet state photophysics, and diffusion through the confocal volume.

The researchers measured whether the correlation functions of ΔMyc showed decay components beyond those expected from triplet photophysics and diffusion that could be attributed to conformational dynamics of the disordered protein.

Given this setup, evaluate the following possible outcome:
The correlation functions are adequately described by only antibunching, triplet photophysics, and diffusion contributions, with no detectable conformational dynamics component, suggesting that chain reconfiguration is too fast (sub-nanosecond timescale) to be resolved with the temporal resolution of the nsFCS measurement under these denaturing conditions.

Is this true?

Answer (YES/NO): NO